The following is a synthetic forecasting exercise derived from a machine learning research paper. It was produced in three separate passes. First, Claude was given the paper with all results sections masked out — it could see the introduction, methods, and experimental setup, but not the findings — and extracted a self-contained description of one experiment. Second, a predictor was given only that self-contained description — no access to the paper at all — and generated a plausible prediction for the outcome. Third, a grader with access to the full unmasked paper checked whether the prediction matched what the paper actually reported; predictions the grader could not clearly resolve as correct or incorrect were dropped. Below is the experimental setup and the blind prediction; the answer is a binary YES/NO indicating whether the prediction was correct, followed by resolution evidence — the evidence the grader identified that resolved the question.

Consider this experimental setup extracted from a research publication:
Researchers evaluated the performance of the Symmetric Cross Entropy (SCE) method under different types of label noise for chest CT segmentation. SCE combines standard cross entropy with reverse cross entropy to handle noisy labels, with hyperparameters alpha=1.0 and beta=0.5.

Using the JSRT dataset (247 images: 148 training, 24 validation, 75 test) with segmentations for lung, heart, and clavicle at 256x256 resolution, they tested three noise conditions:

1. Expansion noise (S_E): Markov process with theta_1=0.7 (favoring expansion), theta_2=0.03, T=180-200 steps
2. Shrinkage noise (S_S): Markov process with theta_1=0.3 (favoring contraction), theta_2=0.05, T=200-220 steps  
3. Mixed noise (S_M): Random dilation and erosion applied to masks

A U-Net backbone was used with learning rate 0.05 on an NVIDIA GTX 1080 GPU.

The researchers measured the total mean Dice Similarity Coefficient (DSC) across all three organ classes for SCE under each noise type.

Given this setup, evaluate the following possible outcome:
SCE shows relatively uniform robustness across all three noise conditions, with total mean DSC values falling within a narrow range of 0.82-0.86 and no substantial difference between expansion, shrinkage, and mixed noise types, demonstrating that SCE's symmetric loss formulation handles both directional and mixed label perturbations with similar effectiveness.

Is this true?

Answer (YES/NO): NO